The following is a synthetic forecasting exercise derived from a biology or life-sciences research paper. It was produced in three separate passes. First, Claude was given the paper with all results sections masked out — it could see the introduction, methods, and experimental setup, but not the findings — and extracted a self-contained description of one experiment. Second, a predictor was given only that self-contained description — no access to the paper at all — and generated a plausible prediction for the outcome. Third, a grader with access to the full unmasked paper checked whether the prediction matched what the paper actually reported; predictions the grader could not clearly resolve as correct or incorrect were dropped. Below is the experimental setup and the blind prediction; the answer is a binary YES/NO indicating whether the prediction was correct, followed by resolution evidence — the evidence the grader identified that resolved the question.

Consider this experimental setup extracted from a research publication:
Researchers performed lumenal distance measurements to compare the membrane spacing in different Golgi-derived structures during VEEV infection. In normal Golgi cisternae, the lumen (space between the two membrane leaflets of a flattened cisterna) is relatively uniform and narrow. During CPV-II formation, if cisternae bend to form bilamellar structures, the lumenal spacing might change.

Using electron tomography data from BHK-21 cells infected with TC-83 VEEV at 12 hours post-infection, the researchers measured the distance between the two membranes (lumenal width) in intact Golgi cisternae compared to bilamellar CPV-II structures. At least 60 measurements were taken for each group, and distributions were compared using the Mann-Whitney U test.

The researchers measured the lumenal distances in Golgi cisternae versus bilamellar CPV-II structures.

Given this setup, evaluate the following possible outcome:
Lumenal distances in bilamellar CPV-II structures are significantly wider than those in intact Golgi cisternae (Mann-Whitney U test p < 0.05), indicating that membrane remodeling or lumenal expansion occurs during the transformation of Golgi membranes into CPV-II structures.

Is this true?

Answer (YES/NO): NO